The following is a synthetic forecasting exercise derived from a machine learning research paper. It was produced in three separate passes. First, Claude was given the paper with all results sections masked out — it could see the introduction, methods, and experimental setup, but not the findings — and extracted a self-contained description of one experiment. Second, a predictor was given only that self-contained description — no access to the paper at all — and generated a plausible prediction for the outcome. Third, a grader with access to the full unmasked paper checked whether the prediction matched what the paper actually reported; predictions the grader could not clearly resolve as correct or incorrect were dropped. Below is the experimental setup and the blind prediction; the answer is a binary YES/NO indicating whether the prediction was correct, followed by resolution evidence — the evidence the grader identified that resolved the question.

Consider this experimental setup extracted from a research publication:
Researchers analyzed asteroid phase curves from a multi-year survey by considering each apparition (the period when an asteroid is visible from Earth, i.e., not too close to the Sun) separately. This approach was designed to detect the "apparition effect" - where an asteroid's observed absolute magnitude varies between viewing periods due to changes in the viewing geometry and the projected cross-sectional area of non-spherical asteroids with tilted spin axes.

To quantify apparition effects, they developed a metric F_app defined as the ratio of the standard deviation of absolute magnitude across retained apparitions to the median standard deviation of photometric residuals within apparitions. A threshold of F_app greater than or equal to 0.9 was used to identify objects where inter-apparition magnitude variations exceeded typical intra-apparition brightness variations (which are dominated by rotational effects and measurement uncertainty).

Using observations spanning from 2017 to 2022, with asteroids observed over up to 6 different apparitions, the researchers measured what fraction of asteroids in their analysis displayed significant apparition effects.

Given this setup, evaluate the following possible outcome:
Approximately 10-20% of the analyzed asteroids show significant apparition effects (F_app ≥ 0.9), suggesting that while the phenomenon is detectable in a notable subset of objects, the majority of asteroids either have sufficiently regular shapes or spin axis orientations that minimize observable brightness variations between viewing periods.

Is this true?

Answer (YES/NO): NO